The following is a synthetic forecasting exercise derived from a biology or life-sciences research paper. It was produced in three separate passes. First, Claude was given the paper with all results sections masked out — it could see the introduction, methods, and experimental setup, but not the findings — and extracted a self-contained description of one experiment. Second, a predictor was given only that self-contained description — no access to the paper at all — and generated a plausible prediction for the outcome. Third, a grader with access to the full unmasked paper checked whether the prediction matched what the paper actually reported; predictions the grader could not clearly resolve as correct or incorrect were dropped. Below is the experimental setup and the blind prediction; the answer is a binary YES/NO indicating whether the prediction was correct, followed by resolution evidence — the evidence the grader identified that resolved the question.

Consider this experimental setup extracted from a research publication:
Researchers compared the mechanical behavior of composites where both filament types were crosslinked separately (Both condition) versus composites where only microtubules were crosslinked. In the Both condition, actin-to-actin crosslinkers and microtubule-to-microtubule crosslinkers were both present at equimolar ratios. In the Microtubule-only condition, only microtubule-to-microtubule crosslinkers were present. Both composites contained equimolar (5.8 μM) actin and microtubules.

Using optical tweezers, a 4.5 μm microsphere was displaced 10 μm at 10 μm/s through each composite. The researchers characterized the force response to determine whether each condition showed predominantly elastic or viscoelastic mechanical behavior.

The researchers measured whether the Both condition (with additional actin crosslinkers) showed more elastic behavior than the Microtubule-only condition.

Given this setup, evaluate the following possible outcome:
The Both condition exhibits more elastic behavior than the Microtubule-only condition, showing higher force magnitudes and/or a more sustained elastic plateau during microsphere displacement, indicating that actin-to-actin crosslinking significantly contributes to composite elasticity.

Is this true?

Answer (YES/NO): NO